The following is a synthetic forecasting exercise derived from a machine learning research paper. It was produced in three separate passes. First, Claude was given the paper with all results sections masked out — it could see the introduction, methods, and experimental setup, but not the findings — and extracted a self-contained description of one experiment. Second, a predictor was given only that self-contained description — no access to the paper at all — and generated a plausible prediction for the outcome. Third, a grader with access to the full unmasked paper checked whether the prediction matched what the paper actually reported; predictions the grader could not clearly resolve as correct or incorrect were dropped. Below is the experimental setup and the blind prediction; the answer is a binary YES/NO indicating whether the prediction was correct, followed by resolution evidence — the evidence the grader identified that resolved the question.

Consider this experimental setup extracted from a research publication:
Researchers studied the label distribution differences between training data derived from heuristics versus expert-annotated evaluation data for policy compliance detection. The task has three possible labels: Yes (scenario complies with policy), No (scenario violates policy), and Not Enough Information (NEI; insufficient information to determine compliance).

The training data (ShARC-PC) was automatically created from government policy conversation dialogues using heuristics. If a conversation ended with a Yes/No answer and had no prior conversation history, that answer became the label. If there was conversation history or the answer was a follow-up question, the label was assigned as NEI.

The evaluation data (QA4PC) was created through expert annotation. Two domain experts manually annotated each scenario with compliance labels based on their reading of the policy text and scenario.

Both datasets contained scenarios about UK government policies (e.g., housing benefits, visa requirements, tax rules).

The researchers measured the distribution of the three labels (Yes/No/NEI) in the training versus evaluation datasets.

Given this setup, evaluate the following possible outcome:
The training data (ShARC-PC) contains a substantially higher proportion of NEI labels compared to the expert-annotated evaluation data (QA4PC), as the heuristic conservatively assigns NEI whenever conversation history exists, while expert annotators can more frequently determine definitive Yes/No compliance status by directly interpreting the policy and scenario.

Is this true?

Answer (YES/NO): YES